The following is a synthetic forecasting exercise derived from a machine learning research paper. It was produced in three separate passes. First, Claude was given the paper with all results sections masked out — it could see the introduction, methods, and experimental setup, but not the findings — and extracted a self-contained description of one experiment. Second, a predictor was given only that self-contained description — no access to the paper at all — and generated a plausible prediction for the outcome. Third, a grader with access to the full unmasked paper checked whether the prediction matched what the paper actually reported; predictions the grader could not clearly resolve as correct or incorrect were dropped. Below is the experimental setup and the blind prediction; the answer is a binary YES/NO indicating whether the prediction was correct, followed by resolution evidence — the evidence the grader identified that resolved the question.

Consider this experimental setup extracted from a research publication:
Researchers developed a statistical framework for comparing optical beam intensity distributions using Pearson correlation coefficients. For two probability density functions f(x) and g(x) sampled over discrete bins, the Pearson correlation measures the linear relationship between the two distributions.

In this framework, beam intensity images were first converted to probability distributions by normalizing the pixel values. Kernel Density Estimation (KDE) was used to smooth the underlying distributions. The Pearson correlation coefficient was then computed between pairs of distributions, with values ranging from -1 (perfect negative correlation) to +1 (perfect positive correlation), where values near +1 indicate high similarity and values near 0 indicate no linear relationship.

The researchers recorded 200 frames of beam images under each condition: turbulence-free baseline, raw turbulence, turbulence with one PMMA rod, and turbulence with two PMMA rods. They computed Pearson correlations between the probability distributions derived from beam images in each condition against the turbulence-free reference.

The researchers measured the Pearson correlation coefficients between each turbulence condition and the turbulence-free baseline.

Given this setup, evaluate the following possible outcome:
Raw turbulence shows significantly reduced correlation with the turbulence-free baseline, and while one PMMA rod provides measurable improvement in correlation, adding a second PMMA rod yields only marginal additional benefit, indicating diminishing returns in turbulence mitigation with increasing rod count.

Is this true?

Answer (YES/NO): NO